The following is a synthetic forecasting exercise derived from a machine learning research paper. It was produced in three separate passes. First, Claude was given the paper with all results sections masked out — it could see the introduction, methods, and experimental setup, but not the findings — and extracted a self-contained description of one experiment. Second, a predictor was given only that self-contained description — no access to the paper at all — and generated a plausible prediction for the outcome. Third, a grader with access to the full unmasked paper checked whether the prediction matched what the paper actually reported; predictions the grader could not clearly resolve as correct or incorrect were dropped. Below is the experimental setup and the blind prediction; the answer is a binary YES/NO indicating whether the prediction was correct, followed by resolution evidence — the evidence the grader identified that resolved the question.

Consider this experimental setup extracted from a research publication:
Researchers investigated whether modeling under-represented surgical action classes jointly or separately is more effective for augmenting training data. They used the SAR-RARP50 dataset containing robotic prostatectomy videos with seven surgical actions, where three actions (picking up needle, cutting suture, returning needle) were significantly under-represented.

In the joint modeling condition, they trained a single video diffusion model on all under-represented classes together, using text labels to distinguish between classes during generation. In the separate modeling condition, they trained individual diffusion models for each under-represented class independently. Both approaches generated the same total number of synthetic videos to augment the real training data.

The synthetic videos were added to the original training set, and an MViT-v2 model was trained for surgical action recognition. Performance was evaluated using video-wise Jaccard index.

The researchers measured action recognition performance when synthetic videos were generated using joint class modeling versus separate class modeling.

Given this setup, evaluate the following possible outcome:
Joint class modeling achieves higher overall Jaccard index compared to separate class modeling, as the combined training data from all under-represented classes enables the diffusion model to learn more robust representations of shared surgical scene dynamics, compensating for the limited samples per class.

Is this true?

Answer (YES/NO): NO